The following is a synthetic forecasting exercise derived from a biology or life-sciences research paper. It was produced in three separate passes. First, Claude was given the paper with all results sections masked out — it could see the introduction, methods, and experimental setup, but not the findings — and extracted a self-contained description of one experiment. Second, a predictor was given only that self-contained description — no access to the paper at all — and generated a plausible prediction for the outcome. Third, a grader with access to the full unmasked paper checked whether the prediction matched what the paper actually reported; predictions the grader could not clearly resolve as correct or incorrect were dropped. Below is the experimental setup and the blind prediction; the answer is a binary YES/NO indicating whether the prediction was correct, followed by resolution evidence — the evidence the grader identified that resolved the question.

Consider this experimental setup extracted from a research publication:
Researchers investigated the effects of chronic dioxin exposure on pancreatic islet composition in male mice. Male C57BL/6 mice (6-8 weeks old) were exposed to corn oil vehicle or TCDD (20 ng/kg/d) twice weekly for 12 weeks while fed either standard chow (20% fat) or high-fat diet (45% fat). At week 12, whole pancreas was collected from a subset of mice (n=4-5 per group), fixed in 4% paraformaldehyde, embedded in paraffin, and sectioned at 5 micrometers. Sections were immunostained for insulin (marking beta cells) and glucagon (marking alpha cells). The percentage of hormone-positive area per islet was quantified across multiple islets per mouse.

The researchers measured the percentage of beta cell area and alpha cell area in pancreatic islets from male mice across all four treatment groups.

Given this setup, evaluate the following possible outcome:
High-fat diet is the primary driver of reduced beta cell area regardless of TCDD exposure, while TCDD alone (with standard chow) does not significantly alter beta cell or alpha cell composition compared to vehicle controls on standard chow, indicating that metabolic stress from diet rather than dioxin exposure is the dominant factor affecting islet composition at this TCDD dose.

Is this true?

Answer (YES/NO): NO